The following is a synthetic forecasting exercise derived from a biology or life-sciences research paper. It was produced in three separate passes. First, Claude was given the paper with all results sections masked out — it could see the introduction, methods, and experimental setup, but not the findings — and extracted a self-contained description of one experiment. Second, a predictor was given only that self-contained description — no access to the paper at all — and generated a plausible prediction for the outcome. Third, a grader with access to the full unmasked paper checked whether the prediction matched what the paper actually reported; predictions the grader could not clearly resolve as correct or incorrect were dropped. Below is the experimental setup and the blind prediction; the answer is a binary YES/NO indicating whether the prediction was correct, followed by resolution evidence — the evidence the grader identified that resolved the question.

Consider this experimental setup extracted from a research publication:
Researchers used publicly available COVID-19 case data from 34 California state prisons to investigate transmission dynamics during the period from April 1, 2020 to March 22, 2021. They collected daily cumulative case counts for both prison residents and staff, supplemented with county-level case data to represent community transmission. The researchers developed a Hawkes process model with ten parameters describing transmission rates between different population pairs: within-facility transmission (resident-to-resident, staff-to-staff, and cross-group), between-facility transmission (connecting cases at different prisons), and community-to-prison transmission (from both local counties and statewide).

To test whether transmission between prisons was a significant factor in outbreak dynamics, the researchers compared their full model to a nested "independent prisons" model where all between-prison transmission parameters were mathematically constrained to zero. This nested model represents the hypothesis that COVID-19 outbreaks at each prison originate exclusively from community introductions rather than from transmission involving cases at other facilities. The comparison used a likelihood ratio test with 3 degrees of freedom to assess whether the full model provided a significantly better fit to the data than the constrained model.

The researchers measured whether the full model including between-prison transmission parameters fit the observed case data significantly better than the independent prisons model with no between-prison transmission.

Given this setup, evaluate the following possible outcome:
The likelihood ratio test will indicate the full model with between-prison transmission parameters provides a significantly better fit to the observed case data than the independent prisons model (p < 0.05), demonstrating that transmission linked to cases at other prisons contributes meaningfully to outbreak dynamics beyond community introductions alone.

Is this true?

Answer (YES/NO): YES